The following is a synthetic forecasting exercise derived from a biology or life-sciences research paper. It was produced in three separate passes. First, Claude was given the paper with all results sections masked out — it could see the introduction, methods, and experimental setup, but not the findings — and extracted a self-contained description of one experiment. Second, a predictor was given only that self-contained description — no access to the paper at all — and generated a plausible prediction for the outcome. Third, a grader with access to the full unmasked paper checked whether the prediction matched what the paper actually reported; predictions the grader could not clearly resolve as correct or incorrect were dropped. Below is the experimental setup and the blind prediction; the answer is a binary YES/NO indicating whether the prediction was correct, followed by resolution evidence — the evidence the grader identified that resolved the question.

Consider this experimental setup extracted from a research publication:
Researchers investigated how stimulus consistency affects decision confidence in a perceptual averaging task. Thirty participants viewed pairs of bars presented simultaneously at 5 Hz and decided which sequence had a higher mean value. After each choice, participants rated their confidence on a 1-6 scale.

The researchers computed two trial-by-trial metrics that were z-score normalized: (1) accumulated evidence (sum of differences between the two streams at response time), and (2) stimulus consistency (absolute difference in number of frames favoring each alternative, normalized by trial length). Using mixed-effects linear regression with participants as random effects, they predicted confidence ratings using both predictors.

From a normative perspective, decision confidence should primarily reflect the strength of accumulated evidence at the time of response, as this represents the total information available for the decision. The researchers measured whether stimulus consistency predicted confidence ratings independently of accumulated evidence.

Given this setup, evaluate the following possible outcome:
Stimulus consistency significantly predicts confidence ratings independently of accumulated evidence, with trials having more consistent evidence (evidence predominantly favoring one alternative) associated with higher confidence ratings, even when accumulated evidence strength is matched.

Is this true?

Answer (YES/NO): YES